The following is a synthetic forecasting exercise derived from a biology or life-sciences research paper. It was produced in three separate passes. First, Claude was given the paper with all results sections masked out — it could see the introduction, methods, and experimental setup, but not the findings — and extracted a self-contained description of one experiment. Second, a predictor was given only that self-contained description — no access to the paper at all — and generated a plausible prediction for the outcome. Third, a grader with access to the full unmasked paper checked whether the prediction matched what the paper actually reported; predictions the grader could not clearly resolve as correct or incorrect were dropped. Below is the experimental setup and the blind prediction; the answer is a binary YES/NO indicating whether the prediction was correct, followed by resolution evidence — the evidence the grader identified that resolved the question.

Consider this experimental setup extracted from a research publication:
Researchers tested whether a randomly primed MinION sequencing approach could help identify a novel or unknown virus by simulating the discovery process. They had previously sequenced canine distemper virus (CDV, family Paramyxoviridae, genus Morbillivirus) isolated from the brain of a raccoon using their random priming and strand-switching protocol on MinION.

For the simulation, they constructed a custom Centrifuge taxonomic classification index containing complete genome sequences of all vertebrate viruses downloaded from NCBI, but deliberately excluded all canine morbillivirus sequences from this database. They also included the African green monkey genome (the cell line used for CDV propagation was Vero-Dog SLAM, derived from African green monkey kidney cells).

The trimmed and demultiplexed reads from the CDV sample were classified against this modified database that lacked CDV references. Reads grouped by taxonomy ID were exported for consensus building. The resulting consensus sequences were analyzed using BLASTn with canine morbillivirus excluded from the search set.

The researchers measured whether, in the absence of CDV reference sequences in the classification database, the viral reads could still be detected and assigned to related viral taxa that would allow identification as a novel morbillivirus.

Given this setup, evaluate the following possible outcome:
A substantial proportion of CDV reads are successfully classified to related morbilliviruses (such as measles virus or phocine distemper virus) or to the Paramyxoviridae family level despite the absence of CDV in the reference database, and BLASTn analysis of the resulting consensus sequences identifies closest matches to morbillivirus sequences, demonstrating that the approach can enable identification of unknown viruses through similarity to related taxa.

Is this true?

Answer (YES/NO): NO